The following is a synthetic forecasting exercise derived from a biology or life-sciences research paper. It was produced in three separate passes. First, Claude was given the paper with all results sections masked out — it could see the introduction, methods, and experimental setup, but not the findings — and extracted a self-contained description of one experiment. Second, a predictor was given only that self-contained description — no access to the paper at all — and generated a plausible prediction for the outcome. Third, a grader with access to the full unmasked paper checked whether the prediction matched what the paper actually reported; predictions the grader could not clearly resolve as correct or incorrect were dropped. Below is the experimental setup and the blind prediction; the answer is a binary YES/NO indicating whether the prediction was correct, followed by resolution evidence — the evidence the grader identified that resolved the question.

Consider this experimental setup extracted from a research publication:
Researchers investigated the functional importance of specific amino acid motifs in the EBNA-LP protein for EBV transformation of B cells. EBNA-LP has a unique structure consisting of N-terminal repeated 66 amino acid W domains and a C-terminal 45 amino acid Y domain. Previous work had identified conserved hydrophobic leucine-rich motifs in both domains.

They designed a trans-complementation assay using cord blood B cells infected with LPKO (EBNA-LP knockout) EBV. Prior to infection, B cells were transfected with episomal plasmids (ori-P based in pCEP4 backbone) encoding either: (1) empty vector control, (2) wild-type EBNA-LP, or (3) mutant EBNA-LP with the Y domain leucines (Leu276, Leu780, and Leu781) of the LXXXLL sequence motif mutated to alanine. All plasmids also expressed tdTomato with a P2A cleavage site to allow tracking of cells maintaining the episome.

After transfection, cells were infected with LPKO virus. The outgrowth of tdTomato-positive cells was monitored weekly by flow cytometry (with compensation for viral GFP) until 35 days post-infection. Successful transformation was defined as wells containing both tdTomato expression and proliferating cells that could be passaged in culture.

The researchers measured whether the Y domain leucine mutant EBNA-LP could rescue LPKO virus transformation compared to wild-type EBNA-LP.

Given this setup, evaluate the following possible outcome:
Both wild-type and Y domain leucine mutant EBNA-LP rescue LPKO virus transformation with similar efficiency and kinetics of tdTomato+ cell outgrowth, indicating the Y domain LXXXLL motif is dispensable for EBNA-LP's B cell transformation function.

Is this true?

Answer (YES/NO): NO